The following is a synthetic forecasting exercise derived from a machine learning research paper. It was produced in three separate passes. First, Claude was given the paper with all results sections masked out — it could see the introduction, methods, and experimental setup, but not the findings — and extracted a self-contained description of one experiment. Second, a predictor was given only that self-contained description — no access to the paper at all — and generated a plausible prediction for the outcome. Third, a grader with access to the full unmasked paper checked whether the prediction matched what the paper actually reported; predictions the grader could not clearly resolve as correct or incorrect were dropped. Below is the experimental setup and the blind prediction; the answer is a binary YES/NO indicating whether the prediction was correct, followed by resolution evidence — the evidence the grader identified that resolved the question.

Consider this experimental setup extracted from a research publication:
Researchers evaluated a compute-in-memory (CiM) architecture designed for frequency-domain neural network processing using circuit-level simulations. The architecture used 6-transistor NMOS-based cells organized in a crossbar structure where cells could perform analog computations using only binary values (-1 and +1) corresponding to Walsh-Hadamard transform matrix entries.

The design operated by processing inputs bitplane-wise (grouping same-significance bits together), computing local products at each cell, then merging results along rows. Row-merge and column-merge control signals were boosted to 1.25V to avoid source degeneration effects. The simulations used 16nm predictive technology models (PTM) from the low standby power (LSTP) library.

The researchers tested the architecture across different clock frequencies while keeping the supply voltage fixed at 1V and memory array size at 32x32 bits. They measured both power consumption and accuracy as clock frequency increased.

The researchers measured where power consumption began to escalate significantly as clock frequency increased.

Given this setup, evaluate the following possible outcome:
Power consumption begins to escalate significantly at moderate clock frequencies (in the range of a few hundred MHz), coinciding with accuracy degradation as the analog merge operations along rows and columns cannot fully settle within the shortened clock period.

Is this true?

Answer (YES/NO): NO